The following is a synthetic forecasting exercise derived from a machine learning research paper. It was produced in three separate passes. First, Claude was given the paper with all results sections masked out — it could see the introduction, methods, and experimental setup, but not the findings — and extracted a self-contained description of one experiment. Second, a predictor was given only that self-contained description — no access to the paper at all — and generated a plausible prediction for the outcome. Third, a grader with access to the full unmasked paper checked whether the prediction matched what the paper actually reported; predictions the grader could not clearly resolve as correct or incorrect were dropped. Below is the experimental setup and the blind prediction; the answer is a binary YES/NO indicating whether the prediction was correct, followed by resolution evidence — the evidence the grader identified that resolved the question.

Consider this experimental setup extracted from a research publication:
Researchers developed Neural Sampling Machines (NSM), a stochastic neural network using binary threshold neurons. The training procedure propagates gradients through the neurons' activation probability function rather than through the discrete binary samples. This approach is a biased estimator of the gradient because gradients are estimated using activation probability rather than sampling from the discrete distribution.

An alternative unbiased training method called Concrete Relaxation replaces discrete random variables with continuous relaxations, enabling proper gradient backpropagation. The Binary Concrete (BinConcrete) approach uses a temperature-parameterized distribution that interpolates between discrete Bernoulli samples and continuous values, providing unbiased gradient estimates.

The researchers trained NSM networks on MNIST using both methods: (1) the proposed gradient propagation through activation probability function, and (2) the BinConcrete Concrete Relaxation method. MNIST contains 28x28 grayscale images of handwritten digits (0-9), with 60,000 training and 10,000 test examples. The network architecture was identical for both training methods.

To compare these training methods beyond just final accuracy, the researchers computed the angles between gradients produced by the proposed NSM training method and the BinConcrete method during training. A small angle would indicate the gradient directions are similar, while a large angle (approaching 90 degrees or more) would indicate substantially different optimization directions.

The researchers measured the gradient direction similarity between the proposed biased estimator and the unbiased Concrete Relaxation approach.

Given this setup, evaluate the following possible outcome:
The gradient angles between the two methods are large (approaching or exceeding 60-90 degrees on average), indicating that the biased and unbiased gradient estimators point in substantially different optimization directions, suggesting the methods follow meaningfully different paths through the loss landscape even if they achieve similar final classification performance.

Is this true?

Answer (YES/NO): NO